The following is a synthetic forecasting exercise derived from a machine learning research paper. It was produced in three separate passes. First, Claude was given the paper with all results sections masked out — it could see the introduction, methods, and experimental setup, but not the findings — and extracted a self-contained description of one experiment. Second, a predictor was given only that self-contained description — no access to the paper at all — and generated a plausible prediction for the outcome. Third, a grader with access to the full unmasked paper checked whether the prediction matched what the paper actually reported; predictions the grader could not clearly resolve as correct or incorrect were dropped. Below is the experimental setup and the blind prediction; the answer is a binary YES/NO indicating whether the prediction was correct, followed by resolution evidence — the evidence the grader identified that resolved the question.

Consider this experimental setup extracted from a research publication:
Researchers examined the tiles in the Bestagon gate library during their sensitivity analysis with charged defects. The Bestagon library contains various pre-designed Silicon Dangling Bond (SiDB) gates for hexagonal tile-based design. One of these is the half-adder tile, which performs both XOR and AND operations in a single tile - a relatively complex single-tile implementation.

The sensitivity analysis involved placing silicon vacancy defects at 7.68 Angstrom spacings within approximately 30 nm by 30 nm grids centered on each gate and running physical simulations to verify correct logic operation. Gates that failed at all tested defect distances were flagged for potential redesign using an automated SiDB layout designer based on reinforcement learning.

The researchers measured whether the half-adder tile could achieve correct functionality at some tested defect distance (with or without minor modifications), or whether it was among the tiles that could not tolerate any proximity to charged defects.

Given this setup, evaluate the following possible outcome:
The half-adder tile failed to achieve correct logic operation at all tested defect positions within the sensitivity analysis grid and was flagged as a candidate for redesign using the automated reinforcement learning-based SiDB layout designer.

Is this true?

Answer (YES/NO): YES